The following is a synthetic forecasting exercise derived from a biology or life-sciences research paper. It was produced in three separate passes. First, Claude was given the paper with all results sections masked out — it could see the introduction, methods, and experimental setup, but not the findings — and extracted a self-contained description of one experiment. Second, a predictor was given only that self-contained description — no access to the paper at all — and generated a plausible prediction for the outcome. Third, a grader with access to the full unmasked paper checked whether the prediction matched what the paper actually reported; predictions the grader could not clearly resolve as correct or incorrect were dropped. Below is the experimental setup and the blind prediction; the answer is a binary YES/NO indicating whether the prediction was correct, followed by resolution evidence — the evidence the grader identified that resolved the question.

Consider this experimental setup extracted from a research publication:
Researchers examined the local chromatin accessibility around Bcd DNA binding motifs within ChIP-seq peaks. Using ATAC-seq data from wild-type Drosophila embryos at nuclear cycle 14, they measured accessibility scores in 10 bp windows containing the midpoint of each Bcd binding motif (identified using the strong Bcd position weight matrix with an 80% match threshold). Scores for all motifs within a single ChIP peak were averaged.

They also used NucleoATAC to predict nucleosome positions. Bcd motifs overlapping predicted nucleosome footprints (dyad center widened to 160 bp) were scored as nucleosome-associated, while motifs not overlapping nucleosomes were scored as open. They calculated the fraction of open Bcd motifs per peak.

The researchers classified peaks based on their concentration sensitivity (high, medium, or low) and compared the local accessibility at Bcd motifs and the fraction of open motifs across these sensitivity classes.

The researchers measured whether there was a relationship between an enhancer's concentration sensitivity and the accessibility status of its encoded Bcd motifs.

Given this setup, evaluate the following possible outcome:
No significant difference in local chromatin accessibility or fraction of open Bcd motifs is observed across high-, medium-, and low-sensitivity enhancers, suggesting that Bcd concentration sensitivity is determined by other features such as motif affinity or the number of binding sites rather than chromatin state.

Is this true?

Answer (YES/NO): NO